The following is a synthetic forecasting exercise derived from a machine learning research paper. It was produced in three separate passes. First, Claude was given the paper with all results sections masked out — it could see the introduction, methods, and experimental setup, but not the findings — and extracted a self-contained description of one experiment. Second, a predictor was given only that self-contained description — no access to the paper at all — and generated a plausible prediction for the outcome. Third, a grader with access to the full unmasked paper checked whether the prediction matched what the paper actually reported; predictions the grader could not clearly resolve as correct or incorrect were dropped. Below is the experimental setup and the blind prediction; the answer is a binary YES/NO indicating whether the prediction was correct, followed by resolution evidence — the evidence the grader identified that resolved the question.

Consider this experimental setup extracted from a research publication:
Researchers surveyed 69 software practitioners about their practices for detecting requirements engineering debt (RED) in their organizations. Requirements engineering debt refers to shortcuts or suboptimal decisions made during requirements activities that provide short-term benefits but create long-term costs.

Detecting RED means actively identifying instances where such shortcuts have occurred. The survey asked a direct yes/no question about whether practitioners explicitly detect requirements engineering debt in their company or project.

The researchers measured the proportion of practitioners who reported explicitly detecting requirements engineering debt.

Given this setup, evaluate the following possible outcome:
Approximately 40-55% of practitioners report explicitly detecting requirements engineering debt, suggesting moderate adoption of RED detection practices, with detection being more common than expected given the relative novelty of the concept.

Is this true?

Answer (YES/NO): NO